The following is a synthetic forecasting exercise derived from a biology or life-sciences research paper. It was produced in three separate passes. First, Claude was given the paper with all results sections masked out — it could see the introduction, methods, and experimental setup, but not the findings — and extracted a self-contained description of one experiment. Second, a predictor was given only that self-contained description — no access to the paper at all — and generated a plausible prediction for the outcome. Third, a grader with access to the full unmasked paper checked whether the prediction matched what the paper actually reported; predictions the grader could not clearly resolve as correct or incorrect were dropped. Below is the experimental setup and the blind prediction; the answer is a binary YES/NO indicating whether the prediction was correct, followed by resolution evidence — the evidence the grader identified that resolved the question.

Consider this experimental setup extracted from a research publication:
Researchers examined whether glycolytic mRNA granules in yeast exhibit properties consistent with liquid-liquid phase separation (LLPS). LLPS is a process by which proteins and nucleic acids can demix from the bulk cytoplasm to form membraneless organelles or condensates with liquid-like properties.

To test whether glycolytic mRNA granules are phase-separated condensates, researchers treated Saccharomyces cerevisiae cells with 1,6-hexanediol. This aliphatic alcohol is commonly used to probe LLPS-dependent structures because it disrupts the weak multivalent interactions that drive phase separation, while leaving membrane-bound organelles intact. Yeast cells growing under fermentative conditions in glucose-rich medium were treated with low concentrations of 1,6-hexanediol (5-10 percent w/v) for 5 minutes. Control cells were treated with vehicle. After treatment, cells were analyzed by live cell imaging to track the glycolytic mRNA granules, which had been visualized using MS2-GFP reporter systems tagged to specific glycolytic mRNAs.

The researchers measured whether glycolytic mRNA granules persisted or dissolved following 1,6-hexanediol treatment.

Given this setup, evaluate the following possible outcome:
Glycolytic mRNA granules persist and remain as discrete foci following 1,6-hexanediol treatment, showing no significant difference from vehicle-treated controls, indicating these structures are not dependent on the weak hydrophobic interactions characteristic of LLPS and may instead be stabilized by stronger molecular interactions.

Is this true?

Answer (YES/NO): NO